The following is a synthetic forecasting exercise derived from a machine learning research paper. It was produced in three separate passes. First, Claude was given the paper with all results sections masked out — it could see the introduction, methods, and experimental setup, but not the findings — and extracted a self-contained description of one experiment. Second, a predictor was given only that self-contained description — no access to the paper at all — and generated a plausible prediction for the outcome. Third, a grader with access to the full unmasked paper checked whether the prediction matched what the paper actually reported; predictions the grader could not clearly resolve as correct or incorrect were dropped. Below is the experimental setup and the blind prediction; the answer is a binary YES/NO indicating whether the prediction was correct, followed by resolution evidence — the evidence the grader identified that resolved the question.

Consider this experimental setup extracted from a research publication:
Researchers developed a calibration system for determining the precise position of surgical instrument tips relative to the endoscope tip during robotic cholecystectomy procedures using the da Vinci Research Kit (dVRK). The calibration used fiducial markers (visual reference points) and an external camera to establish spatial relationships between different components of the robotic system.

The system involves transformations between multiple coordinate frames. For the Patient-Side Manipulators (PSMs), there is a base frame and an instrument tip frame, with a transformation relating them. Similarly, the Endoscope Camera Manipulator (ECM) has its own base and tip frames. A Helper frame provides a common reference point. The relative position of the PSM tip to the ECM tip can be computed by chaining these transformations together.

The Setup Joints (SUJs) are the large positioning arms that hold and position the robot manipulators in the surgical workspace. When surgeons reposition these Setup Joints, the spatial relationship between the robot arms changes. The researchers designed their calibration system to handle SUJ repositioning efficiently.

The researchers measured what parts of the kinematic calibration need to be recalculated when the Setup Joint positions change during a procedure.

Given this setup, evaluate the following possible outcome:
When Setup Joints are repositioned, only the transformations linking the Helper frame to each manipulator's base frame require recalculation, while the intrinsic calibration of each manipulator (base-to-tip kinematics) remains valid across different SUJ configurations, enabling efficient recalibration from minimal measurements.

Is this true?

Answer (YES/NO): YES